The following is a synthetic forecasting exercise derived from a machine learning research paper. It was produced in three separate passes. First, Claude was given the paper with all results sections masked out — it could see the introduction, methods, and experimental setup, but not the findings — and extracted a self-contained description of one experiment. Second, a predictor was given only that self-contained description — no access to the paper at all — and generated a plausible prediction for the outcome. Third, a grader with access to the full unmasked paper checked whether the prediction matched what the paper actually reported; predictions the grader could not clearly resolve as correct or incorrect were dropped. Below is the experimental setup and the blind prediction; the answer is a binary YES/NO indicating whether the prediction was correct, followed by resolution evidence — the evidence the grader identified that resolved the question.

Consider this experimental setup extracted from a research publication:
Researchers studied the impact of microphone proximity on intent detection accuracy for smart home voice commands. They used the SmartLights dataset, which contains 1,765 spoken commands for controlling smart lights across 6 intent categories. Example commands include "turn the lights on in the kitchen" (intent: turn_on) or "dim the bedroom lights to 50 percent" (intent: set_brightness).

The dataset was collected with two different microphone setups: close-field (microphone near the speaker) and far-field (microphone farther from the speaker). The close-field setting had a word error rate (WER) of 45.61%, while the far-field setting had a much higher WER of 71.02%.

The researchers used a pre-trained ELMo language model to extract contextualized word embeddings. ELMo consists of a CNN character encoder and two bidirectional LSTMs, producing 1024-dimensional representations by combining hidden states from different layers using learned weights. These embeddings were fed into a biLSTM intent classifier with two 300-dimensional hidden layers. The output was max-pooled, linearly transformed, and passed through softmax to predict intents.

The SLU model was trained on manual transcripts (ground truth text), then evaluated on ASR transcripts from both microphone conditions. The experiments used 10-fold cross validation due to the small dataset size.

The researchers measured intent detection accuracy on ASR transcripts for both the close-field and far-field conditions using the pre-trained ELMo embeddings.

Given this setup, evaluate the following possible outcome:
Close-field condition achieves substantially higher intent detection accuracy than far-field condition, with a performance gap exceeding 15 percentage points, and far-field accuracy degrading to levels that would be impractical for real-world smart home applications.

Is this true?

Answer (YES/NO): YES